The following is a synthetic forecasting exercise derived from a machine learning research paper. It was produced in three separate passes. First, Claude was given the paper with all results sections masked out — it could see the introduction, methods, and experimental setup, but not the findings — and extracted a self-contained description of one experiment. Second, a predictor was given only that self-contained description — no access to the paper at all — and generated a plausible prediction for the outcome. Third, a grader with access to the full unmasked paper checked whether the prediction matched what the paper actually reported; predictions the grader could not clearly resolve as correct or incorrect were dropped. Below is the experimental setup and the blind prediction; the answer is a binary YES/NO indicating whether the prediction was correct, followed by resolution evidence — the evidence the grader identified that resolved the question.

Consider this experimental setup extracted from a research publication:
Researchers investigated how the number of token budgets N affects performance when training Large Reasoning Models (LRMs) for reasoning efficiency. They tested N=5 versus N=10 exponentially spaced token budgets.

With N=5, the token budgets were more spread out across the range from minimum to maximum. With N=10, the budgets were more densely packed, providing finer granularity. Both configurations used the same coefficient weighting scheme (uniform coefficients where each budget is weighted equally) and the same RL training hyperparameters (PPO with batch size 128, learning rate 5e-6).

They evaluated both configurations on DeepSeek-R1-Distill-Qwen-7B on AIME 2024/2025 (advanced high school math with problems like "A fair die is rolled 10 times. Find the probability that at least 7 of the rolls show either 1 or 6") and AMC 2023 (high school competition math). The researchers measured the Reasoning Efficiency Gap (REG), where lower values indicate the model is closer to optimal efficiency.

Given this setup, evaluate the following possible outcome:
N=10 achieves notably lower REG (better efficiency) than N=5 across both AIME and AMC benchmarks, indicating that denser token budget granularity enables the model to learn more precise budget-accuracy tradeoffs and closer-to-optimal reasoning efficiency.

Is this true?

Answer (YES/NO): NO